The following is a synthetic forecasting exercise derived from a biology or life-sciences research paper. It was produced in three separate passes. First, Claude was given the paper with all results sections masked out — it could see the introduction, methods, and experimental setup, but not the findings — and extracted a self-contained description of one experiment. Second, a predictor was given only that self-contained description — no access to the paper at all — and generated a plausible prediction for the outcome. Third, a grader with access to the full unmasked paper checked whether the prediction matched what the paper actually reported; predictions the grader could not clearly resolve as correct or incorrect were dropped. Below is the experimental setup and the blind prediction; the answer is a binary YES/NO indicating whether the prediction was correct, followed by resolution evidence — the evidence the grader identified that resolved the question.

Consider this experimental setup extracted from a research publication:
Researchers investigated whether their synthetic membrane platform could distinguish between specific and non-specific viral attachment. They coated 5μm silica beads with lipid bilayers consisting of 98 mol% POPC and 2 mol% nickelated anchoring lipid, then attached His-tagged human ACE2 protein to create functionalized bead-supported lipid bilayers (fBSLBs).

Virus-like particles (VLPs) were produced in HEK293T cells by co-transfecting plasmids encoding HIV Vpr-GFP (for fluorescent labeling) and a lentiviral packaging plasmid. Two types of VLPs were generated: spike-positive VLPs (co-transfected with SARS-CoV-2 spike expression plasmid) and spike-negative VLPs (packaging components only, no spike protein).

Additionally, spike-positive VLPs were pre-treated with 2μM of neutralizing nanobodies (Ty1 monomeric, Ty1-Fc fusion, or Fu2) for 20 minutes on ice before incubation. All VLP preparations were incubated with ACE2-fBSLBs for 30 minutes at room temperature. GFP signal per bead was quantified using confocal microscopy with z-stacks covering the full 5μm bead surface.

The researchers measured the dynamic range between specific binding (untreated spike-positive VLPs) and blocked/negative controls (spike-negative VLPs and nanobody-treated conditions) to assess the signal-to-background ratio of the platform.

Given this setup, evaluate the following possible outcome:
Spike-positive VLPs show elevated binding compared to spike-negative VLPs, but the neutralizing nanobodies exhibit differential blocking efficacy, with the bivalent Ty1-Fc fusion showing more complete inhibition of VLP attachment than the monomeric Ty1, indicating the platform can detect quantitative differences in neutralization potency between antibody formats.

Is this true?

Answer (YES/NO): NO